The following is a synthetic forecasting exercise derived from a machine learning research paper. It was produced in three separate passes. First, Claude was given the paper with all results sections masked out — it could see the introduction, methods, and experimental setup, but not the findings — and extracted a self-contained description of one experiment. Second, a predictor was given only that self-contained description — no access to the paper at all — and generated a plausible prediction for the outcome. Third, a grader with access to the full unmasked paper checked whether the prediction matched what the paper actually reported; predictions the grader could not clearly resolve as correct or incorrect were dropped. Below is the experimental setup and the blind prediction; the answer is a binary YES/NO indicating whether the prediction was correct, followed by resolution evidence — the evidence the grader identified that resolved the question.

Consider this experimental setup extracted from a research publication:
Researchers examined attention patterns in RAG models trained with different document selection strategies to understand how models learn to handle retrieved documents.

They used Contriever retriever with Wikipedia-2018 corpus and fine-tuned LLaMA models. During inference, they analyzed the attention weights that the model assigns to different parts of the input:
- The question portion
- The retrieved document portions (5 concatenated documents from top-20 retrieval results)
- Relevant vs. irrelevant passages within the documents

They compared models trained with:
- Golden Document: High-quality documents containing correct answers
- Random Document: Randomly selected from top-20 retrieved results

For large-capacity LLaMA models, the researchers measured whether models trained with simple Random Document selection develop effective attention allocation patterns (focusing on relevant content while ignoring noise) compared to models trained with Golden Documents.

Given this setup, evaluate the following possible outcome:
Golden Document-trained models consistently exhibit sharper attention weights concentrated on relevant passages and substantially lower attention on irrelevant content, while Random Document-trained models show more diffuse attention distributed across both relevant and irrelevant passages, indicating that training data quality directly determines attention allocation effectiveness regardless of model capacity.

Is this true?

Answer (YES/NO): NO